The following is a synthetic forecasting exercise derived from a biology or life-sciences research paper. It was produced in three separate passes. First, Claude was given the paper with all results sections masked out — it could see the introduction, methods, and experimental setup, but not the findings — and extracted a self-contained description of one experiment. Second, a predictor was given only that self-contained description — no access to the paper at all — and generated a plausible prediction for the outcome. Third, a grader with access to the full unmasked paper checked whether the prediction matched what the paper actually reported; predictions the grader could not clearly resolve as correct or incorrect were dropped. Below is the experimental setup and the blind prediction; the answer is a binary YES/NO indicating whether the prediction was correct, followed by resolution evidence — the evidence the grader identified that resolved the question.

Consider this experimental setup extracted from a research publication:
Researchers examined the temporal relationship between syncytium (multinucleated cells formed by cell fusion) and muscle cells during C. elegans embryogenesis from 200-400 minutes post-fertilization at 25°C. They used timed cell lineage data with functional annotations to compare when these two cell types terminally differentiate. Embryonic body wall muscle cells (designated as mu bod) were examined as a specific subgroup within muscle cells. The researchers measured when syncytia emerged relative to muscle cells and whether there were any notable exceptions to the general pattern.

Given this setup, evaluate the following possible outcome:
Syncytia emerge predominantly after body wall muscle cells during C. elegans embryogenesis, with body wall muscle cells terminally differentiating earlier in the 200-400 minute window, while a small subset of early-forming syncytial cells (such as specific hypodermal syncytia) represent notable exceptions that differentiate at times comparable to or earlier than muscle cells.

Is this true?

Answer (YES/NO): NO